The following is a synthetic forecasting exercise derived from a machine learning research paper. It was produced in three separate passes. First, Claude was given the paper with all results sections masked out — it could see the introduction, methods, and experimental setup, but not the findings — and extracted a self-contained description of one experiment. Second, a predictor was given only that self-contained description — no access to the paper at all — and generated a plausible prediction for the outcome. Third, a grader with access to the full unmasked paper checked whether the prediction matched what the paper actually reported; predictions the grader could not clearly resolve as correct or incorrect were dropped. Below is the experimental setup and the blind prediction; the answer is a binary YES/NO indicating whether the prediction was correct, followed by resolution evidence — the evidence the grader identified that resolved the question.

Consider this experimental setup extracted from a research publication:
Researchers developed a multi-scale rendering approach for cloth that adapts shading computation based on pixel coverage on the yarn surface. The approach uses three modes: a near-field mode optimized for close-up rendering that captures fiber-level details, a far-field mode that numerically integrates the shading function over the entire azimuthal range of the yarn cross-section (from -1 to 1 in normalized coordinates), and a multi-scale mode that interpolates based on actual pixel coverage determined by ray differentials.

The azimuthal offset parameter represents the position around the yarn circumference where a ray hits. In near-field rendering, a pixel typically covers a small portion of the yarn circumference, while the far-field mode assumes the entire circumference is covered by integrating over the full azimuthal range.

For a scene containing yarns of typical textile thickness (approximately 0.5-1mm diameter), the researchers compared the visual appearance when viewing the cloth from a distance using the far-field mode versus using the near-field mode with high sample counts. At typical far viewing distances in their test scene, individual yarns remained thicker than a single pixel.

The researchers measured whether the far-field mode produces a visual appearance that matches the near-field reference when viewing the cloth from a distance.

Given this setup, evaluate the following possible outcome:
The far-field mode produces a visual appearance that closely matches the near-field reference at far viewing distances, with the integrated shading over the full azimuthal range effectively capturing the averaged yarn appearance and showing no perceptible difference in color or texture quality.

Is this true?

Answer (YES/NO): NO